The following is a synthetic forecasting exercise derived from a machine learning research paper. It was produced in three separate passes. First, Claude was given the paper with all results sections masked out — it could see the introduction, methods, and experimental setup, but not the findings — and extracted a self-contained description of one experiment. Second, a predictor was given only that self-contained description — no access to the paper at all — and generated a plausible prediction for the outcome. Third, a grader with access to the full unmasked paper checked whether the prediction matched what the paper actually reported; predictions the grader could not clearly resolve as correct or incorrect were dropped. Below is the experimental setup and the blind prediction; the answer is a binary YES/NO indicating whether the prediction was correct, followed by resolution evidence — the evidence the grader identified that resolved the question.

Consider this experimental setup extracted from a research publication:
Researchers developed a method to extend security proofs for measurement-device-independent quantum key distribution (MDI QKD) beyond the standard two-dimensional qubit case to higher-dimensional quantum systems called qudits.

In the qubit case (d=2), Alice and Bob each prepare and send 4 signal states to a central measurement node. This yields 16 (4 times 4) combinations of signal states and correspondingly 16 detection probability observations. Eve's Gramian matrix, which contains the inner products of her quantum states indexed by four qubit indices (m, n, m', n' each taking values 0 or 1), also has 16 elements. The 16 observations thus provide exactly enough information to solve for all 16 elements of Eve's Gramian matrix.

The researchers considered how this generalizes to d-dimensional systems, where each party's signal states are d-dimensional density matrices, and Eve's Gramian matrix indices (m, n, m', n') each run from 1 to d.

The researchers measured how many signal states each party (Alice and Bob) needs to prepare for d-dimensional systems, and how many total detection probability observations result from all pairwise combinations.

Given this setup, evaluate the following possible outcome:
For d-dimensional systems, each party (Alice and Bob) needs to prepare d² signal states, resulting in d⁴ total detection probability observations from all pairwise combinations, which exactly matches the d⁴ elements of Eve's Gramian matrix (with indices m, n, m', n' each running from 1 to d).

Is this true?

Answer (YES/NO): YES